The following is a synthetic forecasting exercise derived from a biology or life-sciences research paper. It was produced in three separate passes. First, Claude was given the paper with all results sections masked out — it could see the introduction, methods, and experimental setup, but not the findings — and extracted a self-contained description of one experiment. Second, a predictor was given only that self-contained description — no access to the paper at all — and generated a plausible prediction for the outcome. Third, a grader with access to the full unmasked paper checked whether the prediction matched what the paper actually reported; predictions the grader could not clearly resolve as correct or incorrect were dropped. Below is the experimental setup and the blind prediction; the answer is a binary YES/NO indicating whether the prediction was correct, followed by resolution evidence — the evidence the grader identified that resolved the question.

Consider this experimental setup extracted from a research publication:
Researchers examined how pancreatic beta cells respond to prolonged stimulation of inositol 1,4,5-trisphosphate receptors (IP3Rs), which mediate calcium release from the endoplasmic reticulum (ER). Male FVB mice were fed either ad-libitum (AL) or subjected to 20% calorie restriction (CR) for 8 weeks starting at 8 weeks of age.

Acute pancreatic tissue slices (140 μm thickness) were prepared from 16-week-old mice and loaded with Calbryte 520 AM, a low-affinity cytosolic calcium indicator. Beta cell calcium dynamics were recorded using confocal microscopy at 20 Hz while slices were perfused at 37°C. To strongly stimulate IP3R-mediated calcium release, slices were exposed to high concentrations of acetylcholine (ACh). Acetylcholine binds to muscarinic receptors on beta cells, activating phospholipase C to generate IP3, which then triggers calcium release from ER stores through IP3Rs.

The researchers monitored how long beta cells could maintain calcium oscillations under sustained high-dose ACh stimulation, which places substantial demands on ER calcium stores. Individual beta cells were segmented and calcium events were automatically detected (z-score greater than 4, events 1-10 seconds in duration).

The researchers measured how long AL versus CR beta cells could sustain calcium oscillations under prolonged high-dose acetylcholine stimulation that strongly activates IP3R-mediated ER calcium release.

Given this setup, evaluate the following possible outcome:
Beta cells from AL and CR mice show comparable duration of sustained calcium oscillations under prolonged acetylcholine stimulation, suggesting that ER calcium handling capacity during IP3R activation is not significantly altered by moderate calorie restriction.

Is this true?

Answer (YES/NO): NO